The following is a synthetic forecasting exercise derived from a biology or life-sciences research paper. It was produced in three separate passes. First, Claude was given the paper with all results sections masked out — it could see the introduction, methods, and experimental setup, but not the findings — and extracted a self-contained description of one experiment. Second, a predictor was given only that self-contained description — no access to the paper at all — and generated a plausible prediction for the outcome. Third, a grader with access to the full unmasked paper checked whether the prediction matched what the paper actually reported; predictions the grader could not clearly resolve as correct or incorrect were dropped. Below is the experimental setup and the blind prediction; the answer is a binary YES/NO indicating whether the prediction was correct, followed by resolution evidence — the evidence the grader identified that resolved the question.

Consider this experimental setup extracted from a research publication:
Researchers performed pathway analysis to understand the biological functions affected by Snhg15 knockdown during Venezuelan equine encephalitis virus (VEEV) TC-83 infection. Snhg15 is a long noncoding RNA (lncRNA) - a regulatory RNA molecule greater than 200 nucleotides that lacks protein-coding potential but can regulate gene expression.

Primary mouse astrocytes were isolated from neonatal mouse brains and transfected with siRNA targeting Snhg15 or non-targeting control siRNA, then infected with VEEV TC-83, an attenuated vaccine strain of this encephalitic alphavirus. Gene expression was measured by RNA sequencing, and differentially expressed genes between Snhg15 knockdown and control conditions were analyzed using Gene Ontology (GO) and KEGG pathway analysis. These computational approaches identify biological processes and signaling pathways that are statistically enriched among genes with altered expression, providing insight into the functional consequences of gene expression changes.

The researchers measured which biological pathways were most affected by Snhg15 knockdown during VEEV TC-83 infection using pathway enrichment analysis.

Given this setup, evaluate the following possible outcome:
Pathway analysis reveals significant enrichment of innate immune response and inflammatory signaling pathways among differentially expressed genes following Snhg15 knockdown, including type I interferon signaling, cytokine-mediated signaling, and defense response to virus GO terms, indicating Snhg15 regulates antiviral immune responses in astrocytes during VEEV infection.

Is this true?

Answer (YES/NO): YES